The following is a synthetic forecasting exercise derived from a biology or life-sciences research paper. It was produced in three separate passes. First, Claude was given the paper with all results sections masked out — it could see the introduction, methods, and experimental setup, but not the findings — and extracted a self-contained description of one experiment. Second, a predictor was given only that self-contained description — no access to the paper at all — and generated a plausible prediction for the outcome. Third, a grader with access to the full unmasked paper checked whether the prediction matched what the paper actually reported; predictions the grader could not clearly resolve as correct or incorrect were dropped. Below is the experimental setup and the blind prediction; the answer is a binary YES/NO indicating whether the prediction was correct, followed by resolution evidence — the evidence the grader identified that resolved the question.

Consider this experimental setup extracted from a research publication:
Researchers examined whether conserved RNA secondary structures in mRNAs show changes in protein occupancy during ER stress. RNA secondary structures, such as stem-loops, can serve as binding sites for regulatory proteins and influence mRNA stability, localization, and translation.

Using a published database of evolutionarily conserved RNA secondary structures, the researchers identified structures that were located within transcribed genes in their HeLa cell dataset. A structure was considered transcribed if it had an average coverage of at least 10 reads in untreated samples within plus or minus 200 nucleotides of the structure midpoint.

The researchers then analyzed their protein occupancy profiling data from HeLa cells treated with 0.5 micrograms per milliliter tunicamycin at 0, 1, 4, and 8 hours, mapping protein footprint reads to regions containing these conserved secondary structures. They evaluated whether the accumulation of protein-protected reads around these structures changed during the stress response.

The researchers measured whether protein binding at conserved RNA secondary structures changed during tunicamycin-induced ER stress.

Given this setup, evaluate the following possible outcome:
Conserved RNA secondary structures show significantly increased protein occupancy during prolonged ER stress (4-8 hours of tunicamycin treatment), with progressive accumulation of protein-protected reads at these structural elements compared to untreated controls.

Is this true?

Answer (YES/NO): NO